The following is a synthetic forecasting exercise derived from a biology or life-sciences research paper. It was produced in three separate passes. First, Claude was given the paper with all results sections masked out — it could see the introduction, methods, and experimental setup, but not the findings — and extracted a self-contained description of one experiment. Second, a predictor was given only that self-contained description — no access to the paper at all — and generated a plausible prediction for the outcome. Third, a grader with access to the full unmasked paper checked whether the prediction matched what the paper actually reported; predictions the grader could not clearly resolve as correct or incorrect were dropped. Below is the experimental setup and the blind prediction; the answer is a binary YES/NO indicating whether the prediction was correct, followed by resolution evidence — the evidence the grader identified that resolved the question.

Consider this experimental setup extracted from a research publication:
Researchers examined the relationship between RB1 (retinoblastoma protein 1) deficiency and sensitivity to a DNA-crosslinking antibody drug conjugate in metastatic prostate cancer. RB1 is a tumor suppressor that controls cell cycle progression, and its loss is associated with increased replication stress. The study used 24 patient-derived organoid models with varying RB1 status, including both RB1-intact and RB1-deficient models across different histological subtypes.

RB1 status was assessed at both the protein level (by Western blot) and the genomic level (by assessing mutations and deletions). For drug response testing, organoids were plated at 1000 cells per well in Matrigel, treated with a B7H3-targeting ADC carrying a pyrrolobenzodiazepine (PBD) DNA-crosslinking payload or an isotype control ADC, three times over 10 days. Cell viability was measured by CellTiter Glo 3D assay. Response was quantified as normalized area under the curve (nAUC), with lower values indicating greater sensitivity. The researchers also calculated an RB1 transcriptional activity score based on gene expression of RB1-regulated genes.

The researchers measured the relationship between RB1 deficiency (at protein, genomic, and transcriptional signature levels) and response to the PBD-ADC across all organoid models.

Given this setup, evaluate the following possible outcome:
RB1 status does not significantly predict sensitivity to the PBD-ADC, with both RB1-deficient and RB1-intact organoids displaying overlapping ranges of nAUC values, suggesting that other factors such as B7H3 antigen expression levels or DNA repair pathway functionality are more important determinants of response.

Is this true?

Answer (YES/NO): NO